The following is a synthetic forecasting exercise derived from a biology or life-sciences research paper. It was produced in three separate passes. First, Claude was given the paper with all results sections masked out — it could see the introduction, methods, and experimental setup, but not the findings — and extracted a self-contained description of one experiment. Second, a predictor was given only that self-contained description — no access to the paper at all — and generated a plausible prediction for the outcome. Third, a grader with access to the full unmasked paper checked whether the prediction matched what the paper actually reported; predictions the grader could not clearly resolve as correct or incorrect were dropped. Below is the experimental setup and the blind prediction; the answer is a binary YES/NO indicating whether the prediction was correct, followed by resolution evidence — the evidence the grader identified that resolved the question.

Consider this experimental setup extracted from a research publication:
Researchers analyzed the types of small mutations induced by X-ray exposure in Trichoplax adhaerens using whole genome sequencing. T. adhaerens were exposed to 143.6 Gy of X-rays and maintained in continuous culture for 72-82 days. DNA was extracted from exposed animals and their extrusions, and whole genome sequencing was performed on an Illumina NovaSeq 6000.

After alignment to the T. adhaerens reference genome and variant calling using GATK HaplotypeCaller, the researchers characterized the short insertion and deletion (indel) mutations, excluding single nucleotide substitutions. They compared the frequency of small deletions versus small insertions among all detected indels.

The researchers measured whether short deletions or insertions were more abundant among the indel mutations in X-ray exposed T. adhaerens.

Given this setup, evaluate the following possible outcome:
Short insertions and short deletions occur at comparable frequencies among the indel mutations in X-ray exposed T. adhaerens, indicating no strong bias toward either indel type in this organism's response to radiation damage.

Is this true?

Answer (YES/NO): NO